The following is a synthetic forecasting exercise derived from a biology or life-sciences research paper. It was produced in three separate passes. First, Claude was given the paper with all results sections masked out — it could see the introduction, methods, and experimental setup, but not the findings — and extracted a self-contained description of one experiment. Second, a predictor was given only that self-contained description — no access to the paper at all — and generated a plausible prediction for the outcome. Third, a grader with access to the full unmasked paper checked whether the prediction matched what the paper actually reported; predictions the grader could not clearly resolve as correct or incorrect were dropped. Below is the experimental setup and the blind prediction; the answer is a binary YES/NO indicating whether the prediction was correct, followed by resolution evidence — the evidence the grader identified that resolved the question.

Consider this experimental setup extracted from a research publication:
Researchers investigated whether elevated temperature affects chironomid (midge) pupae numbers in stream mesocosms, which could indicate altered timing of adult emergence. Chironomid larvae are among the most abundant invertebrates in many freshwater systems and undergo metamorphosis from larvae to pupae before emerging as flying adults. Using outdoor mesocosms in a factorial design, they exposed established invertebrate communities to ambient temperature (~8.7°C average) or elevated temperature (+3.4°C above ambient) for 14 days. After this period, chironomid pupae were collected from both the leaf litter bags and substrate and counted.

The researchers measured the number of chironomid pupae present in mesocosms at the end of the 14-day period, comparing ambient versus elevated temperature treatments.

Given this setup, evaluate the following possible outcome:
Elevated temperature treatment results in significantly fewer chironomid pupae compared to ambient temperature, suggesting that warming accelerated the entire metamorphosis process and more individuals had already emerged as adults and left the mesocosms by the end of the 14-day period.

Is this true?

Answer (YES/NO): NO